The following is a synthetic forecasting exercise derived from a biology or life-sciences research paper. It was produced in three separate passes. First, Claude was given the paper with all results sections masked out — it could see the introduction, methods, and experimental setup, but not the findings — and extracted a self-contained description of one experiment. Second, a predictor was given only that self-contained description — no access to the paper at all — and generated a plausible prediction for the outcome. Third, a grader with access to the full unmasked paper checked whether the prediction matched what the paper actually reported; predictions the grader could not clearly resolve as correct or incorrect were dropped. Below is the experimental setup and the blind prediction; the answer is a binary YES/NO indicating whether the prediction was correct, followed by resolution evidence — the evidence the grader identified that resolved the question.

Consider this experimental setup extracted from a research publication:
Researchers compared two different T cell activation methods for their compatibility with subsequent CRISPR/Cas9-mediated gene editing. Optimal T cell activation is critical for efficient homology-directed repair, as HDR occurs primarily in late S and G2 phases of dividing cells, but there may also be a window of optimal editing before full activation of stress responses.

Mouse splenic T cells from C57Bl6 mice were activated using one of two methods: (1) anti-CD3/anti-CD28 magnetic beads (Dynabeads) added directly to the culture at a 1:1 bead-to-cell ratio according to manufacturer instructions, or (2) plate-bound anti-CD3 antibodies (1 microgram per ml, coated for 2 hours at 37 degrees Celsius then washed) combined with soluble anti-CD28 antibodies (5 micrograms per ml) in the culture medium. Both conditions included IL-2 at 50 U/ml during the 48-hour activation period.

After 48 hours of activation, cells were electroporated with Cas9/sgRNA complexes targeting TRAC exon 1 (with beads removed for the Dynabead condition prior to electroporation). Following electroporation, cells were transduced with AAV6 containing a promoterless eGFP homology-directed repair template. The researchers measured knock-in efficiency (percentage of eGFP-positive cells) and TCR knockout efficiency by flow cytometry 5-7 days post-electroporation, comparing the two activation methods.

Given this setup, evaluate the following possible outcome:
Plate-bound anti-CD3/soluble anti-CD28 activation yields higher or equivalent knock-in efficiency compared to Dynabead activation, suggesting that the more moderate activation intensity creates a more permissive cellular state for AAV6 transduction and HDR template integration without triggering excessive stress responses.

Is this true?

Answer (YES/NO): YES